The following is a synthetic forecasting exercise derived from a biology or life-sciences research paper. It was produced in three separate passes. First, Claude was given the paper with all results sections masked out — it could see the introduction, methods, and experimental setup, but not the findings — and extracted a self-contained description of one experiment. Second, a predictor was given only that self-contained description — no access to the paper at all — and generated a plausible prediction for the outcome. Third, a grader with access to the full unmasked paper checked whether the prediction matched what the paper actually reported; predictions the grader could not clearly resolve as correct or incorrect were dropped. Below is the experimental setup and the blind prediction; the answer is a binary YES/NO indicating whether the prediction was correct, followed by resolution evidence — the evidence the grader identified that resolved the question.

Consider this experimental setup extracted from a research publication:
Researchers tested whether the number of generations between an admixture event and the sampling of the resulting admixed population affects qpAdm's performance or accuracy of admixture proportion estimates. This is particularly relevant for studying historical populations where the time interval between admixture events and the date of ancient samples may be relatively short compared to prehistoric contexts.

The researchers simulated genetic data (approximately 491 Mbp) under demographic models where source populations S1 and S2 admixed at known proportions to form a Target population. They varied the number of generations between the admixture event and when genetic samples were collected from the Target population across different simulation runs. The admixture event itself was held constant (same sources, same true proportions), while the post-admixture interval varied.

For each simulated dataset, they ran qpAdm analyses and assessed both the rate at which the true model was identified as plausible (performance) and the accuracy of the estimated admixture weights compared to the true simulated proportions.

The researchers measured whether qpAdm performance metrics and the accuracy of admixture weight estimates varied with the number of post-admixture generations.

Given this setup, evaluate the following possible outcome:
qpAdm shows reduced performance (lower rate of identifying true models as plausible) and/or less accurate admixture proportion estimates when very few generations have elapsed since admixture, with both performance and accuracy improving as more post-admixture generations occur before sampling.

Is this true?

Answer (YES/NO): NO